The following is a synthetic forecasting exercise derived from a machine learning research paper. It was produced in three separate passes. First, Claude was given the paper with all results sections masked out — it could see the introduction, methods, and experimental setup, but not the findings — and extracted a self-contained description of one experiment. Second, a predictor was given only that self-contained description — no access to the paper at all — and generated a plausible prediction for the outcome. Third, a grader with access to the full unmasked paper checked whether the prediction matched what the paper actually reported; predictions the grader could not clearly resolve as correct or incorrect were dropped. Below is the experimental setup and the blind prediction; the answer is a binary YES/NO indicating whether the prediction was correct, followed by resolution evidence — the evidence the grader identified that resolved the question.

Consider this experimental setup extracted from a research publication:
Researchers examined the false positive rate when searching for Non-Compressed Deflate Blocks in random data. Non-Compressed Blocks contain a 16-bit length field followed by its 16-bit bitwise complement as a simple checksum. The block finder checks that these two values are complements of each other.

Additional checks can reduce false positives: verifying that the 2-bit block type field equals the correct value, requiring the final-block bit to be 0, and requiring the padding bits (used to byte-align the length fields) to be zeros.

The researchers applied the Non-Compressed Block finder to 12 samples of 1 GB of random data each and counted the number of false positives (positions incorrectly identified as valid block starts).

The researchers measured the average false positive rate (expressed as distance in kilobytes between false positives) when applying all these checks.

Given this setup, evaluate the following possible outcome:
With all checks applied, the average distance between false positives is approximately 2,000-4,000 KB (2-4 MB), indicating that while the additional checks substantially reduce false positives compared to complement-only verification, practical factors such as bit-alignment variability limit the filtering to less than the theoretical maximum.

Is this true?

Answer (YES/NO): NO